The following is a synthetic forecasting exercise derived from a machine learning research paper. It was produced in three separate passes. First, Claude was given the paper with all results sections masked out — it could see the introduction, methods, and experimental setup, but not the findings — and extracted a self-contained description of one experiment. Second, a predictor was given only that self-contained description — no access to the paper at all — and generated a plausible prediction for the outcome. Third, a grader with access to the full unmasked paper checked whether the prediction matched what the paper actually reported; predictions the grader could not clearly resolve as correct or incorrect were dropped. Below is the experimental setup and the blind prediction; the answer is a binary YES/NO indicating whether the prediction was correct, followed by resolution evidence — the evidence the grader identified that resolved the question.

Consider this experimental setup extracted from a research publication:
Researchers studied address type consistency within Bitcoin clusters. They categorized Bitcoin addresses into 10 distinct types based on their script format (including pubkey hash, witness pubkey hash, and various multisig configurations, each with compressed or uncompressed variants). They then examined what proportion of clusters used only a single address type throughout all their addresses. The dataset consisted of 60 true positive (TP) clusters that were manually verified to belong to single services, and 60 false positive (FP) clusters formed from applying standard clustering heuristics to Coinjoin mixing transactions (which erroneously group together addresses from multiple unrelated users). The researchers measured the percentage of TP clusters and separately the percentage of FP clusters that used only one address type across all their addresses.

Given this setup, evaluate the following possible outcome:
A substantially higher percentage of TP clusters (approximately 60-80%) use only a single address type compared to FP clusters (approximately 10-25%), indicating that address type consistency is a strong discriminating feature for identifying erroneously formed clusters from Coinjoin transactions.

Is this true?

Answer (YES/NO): NO